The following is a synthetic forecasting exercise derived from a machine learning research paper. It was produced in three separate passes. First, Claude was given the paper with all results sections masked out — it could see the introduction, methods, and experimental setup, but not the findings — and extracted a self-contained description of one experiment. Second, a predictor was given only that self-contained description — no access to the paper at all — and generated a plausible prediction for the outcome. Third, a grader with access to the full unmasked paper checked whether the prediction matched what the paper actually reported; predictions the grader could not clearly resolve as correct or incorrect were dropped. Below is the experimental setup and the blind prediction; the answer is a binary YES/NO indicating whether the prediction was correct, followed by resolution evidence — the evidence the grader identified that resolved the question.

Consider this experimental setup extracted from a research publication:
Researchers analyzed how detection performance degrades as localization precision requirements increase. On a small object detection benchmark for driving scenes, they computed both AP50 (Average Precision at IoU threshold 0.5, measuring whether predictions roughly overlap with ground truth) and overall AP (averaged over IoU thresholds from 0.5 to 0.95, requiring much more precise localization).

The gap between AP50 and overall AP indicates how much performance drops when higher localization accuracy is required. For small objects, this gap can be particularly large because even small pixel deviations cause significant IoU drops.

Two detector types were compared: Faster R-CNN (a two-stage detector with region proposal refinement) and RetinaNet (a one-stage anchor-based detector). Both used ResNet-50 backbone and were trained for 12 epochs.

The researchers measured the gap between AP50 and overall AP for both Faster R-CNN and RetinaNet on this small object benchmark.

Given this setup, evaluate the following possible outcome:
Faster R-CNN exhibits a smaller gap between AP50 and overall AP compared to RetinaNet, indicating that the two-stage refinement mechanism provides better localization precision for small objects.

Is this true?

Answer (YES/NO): NO